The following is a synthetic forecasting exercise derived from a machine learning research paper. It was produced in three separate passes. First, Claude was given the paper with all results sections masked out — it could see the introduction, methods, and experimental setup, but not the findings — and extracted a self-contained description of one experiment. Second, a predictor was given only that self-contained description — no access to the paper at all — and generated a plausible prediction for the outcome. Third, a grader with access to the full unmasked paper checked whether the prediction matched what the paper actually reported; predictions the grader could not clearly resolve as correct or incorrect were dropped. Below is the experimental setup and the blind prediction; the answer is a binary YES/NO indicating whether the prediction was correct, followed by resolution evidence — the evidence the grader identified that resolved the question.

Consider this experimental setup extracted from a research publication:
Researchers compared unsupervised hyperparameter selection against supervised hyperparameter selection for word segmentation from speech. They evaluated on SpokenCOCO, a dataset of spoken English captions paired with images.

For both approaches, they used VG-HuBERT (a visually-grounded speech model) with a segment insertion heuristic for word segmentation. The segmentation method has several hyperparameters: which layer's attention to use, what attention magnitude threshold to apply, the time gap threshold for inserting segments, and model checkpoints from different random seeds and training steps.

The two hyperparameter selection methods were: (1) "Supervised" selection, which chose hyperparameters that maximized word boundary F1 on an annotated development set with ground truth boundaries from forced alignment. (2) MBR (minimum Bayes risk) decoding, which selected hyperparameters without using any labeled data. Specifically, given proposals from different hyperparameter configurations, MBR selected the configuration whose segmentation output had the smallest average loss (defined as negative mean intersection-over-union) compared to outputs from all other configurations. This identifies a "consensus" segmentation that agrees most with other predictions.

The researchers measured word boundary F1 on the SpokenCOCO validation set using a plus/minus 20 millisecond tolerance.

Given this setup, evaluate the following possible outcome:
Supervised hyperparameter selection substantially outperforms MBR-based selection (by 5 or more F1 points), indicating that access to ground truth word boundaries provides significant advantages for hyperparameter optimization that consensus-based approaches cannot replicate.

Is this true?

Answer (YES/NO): NO